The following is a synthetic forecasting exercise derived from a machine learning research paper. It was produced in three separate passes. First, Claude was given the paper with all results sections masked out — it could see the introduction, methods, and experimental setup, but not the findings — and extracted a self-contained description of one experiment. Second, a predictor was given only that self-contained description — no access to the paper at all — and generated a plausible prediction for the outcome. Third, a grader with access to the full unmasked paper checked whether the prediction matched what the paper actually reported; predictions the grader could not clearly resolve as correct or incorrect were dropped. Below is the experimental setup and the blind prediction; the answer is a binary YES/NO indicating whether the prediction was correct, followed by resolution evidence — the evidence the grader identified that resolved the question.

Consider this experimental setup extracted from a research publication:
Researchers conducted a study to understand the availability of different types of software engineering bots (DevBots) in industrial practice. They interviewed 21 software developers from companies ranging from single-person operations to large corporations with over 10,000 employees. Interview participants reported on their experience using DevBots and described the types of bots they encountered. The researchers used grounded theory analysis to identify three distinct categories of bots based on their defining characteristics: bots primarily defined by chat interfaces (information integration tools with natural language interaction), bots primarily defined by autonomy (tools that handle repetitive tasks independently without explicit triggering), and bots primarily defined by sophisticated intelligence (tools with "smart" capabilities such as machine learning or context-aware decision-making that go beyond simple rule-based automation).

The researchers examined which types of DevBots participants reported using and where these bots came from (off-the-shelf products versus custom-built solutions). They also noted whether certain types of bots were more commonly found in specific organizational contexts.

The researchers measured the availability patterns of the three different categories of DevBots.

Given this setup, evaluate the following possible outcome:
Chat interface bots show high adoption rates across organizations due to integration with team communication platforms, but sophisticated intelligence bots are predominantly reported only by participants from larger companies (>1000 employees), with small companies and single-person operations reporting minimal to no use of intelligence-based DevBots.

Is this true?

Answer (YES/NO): NO